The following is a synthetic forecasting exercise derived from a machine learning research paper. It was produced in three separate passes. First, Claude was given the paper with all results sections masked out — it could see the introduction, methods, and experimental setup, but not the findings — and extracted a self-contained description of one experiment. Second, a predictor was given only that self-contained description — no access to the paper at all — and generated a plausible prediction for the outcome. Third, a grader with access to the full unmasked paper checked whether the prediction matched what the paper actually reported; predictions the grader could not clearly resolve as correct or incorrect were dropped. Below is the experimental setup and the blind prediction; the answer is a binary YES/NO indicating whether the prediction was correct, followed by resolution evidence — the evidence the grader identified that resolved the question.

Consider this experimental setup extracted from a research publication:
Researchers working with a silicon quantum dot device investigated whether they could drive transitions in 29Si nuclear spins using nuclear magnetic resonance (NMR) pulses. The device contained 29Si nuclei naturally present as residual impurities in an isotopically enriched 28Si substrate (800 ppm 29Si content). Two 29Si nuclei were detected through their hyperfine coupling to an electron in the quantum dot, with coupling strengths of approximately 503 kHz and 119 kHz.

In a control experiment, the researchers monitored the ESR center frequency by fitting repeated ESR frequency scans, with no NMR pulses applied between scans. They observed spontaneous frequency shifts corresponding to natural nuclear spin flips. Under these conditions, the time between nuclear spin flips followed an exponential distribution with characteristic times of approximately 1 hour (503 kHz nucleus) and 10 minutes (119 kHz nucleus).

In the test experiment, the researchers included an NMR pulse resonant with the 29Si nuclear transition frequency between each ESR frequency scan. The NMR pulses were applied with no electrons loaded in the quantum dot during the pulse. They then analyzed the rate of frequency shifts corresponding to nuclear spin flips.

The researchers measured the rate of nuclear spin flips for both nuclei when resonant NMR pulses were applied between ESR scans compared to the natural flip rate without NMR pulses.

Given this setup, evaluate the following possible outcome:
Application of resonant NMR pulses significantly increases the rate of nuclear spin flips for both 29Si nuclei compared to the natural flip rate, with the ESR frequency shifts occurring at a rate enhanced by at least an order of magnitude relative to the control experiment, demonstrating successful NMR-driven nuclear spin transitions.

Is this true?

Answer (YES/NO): YES